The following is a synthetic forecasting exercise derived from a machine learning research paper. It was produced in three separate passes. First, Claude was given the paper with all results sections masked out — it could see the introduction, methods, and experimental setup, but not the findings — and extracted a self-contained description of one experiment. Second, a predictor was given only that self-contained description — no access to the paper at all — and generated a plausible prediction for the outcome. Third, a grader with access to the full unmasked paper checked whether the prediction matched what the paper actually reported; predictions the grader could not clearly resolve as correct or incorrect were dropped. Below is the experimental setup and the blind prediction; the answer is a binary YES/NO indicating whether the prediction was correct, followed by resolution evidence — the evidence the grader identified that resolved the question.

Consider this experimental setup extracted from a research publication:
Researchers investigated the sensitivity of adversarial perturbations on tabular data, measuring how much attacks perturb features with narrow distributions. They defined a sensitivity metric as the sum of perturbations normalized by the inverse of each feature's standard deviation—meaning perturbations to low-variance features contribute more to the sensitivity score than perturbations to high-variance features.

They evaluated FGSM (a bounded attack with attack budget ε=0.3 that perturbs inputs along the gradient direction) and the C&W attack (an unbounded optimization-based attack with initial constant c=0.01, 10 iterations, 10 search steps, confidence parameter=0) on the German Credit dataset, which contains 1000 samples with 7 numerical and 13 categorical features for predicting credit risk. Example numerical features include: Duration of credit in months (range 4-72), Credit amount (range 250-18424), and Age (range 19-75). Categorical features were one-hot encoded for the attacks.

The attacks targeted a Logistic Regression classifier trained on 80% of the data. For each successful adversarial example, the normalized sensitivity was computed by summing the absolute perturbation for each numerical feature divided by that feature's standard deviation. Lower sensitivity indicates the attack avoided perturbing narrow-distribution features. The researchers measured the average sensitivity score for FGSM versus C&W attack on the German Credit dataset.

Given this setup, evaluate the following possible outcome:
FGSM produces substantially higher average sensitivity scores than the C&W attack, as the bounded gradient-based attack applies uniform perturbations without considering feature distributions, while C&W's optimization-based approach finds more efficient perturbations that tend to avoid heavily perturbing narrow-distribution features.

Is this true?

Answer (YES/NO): YES